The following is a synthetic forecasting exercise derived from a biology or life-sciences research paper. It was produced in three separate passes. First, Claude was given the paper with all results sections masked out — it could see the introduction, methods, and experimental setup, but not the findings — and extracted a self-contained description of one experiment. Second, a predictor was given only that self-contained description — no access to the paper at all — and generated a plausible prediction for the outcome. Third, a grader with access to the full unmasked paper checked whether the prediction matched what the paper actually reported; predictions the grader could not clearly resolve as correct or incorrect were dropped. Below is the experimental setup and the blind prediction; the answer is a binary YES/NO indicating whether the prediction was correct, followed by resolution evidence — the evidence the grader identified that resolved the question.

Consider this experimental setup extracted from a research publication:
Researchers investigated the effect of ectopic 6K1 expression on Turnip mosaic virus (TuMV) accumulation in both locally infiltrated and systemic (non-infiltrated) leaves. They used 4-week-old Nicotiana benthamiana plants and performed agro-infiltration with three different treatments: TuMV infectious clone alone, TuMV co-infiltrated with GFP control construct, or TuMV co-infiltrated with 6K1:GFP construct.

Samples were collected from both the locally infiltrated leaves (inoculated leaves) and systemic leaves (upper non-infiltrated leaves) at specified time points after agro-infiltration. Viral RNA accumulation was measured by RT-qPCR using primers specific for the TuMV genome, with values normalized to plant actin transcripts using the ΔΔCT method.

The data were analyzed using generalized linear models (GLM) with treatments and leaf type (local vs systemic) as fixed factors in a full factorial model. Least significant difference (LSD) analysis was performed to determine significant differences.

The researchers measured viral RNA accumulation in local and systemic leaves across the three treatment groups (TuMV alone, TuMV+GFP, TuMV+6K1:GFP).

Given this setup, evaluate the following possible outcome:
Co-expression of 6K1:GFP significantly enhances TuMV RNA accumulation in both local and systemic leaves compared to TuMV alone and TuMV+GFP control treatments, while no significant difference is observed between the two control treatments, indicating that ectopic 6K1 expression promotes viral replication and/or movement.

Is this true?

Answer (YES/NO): NO